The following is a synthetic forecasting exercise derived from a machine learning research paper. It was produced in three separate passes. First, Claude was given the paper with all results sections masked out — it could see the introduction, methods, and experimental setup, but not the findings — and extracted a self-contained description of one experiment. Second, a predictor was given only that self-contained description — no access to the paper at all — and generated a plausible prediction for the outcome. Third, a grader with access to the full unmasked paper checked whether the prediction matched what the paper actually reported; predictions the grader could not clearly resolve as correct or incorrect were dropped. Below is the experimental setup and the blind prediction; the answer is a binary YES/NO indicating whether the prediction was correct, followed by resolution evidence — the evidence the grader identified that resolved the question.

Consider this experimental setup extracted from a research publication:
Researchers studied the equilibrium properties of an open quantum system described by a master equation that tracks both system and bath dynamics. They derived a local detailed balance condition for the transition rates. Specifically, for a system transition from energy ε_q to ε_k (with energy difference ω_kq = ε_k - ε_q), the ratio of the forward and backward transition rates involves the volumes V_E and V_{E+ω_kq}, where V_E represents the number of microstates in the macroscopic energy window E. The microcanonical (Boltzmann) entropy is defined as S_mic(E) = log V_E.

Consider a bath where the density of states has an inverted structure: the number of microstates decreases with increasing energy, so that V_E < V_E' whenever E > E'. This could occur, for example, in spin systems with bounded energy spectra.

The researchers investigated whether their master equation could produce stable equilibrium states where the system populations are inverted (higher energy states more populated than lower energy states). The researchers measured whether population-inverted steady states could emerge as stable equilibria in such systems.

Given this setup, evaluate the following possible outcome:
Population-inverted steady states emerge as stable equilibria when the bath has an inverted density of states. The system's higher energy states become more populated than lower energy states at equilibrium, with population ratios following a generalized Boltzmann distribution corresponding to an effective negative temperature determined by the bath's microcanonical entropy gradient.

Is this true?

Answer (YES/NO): YES